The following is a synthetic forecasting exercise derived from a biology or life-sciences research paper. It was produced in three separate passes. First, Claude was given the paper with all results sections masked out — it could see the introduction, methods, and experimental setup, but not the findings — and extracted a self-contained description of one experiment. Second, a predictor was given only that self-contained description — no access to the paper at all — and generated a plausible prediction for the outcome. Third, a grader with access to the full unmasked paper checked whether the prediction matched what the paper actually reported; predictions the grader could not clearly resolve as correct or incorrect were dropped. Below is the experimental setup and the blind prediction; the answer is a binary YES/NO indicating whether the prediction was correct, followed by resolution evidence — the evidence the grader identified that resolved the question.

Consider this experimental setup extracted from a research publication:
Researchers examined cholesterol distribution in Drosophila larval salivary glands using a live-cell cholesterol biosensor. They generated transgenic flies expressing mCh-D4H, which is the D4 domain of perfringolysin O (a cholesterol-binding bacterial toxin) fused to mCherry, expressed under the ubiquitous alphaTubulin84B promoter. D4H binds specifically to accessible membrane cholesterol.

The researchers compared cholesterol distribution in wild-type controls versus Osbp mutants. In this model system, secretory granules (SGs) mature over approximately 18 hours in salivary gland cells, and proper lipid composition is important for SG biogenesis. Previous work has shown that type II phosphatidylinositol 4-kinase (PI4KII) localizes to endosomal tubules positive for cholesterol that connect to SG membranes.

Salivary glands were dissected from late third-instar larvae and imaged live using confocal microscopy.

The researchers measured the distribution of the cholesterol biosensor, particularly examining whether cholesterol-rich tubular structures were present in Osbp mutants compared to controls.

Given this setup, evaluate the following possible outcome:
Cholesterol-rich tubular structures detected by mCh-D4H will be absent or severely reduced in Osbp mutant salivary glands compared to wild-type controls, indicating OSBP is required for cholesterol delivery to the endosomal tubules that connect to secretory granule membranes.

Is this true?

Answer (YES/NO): YES